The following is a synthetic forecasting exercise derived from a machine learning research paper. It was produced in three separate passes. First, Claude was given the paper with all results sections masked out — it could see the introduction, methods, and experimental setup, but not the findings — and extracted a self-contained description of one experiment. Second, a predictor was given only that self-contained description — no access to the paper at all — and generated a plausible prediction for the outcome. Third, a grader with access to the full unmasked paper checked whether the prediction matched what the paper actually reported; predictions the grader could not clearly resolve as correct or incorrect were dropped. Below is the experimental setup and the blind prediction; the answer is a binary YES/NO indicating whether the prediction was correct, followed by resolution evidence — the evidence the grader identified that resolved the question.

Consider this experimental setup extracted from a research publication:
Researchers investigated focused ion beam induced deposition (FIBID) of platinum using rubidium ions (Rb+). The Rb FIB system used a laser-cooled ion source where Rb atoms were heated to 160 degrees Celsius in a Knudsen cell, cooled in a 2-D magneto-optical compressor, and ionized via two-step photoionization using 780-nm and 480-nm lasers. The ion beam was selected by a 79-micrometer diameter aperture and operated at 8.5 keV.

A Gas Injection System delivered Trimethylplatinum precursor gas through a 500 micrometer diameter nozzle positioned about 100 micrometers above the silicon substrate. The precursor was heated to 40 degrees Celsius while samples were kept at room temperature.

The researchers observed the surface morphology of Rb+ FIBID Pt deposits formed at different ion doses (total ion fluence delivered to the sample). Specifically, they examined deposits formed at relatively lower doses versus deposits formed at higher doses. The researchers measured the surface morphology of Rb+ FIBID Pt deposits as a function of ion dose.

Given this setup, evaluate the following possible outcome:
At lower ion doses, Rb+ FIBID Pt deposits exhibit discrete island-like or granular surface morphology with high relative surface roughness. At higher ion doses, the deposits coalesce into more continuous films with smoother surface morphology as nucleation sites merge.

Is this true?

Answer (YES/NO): NO